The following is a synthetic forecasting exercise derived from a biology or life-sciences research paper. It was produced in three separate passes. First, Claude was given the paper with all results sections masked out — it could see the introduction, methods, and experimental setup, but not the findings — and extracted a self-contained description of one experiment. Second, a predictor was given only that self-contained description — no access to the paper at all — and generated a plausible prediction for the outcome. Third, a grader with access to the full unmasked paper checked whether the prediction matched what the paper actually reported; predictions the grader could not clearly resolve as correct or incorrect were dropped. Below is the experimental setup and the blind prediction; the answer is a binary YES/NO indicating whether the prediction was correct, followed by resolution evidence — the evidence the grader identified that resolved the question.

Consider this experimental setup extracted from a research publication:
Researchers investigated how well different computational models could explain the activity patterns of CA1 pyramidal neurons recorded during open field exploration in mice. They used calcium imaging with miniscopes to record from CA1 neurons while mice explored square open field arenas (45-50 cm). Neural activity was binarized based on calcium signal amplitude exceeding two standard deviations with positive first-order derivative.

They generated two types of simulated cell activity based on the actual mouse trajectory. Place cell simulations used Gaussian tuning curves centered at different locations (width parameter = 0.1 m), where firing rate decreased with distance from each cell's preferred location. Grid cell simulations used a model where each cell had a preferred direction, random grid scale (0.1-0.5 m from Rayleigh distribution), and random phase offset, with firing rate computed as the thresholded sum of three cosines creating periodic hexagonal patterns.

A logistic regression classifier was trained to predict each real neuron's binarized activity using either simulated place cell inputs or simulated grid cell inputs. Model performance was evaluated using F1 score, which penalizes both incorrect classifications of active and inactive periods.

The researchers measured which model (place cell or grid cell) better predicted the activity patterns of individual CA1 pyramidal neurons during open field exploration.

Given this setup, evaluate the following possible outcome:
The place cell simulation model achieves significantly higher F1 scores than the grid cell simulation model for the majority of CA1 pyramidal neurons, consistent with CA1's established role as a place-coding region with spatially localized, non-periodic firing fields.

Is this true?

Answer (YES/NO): NO